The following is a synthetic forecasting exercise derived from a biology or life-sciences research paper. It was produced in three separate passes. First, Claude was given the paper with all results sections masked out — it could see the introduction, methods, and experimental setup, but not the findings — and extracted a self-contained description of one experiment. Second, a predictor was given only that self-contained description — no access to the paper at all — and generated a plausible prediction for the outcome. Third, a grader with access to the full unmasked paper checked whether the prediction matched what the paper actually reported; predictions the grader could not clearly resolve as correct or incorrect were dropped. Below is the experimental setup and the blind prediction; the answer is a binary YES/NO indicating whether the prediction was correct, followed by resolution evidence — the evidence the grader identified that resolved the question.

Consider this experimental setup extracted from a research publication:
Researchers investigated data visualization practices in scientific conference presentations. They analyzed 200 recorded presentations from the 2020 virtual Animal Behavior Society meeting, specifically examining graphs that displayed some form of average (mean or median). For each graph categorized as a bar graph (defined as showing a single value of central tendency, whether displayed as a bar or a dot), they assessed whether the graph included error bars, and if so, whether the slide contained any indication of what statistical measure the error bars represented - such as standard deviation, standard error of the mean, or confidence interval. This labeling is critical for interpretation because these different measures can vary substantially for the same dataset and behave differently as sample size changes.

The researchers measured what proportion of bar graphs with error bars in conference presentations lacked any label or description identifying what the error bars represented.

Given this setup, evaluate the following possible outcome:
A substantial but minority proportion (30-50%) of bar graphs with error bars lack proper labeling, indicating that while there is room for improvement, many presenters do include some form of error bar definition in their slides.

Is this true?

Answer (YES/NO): NO